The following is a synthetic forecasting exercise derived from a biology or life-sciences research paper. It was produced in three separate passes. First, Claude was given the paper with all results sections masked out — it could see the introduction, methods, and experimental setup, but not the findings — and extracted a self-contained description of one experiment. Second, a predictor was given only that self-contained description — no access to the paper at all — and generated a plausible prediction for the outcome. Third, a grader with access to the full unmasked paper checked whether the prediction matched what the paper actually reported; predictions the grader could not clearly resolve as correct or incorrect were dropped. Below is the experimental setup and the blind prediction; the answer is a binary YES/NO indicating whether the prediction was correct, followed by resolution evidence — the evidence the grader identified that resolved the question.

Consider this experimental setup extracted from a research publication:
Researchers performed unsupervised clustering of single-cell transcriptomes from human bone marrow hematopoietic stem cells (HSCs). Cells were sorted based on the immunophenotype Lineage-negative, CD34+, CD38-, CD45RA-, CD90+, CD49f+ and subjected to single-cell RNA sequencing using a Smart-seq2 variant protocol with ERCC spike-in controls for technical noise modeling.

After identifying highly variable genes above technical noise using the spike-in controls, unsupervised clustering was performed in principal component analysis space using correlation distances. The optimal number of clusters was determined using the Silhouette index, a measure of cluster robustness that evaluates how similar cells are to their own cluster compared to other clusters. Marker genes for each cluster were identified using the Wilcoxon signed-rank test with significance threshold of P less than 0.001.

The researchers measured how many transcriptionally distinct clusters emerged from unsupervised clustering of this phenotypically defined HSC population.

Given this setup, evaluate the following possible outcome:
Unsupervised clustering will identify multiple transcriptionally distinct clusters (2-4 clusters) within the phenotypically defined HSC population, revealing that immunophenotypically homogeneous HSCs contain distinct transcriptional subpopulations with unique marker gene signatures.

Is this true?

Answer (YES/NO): NO